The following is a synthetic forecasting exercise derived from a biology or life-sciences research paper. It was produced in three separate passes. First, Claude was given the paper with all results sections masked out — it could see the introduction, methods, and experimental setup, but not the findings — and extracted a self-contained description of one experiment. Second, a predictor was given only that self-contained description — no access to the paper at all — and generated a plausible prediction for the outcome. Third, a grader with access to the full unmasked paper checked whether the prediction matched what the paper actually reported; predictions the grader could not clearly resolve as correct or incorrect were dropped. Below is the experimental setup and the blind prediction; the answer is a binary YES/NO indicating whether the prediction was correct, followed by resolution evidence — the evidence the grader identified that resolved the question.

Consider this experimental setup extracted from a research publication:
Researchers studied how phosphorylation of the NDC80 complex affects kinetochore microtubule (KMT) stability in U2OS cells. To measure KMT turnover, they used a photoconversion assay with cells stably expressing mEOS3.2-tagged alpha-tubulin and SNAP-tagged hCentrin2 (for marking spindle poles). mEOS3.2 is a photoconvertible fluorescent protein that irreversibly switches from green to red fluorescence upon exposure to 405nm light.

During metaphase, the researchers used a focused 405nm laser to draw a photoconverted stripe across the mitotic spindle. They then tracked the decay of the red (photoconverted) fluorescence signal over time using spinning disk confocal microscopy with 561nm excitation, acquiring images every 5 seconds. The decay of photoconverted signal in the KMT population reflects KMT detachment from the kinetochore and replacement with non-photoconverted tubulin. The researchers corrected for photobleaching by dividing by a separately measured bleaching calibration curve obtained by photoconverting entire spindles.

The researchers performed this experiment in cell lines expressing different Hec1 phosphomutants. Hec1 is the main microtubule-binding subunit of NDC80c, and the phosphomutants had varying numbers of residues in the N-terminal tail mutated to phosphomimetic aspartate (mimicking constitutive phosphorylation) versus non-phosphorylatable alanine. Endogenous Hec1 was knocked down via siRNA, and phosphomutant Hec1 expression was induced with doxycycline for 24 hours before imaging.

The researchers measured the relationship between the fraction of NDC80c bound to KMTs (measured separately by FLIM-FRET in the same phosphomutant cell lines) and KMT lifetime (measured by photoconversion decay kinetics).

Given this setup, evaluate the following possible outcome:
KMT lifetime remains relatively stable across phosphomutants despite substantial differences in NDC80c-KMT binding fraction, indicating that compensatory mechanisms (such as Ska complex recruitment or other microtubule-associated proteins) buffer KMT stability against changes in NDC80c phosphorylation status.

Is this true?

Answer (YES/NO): NO